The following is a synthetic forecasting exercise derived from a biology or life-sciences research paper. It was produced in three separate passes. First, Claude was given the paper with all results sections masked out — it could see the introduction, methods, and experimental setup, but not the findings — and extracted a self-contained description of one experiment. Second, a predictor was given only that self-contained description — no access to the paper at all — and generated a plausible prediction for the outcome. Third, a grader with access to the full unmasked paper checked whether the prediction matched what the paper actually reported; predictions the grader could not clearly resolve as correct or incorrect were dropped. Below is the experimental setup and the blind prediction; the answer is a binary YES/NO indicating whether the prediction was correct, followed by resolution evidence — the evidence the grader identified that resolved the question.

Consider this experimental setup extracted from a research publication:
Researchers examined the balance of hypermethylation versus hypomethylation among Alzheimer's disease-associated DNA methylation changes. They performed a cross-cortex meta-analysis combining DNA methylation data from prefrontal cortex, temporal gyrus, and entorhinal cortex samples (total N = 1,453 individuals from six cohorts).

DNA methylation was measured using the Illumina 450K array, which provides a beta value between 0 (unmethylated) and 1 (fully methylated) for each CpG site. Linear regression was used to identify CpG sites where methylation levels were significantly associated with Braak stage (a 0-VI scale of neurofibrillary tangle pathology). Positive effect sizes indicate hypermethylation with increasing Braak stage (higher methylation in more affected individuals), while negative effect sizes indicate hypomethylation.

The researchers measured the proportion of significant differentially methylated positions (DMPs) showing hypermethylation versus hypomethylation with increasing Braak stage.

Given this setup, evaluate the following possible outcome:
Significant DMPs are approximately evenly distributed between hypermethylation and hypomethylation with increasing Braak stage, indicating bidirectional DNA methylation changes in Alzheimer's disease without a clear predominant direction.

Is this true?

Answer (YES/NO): NO